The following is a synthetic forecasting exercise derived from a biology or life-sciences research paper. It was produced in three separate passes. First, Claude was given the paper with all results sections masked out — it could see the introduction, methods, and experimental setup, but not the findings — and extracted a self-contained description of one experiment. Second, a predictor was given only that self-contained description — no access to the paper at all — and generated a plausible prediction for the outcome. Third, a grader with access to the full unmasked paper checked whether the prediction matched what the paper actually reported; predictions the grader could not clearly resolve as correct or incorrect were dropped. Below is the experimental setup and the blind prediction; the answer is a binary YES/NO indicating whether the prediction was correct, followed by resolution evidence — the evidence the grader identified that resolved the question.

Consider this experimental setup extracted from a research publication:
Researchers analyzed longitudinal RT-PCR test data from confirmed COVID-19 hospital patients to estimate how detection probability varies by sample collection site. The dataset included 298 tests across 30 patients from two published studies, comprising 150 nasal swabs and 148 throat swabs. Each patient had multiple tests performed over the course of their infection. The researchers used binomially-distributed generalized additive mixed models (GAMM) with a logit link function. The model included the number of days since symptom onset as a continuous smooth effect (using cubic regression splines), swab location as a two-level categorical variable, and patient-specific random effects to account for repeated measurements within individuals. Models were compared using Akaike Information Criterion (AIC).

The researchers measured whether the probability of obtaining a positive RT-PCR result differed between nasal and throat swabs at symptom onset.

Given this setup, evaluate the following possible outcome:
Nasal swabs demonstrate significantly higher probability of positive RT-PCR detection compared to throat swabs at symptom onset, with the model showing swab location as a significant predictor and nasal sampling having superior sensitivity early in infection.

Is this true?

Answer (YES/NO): YES